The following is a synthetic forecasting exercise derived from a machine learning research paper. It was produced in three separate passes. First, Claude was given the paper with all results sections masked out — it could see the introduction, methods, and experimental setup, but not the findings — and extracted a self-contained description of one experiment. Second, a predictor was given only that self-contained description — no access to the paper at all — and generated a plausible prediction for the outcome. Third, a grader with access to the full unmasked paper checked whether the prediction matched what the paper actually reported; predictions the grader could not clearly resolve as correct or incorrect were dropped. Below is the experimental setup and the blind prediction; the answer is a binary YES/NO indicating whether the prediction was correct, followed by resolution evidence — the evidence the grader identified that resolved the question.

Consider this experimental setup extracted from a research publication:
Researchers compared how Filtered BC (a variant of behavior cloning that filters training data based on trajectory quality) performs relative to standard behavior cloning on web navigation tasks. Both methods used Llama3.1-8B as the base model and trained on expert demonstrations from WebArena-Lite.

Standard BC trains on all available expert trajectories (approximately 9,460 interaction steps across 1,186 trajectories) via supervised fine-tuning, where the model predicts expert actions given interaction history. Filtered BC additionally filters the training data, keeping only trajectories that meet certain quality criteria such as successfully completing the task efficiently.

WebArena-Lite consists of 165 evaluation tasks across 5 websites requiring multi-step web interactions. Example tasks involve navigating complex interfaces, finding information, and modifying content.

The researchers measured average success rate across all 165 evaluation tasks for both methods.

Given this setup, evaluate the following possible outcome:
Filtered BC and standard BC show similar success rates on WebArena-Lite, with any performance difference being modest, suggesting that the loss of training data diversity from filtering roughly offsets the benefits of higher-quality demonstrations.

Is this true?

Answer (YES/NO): YES